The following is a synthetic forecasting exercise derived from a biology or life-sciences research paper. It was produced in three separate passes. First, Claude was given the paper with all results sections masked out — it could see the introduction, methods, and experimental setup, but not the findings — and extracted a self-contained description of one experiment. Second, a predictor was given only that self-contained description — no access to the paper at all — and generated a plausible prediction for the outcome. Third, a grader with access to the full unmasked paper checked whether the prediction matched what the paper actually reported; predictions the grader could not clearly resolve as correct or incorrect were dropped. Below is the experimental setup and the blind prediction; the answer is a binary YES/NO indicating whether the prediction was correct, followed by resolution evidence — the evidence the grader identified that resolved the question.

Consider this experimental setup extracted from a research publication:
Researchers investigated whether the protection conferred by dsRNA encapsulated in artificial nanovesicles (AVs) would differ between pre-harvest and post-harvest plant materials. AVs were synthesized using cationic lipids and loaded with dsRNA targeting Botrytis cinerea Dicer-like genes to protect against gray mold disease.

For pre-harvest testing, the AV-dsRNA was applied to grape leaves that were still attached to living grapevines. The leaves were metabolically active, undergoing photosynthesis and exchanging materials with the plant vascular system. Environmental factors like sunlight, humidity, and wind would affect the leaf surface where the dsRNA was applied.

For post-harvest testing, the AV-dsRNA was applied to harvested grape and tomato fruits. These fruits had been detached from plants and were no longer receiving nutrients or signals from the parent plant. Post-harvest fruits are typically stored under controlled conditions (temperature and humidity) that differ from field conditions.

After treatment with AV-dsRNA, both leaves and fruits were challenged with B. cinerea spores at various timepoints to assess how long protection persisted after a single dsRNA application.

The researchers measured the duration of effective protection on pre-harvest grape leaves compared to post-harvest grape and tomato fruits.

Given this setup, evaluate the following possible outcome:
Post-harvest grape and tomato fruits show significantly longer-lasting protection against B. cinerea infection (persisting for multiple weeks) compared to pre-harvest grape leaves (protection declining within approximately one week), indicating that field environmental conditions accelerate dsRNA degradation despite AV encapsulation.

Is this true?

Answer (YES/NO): NO